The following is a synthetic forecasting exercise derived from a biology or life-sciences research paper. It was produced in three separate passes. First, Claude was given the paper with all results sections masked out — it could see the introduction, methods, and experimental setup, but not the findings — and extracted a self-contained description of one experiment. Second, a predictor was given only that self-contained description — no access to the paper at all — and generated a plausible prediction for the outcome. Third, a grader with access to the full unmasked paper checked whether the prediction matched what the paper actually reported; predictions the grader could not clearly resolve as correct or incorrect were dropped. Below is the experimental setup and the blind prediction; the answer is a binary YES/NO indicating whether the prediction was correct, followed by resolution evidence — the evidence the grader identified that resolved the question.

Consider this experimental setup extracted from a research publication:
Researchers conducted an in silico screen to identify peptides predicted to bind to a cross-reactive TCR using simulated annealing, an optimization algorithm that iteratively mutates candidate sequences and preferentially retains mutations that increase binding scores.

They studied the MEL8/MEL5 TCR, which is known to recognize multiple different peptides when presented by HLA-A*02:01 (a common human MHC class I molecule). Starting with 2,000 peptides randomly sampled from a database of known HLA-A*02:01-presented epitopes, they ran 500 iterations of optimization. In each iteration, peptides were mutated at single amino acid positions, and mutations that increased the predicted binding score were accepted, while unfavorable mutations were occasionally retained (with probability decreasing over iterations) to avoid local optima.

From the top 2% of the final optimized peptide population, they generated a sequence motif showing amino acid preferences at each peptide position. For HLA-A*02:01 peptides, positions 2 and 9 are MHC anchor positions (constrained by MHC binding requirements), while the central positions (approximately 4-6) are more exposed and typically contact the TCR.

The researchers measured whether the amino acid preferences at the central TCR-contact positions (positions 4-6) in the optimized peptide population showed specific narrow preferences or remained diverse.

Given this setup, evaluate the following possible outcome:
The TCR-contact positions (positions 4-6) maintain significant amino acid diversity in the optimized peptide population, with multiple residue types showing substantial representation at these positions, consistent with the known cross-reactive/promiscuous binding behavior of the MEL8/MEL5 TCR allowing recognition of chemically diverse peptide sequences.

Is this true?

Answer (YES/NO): NO